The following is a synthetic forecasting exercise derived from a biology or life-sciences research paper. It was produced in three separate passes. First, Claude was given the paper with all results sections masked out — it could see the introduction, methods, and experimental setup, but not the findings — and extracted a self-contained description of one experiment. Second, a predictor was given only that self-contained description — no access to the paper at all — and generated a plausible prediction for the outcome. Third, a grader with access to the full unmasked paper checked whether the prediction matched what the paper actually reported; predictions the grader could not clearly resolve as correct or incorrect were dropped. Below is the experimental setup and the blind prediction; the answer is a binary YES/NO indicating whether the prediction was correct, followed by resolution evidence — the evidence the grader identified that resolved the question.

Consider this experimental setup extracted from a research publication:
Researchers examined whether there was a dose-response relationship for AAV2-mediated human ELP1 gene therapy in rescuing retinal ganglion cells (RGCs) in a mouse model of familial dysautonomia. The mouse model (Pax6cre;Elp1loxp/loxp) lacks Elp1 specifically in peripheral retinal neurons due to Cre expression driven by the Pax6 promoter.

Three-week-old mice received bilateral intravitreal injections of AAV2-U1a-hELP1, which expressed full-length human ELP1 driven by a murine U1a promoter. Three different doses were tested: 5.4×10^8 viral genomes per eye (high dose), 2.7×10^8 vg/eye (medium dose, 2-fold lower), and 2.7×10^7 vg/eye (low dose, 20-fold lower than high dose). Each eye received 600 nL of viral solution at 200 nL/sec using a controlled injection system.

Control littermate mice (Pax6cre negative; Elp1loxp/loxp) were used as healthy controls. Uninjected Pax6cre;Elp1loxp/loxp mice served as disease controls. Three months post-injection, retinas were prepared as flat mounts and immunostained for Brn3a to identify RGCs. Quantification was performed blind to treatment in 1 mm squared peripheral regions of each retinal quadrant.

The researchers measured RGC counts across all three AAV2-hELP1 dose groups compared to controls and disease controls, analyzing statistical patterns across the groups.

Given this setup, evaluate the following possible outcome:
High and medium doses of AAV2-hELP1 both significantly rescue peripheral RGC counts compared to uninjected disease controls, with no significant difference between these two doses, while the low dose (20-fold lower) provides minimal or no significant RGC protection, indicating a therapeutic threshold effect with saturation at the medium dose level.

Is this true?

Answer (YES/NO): NO